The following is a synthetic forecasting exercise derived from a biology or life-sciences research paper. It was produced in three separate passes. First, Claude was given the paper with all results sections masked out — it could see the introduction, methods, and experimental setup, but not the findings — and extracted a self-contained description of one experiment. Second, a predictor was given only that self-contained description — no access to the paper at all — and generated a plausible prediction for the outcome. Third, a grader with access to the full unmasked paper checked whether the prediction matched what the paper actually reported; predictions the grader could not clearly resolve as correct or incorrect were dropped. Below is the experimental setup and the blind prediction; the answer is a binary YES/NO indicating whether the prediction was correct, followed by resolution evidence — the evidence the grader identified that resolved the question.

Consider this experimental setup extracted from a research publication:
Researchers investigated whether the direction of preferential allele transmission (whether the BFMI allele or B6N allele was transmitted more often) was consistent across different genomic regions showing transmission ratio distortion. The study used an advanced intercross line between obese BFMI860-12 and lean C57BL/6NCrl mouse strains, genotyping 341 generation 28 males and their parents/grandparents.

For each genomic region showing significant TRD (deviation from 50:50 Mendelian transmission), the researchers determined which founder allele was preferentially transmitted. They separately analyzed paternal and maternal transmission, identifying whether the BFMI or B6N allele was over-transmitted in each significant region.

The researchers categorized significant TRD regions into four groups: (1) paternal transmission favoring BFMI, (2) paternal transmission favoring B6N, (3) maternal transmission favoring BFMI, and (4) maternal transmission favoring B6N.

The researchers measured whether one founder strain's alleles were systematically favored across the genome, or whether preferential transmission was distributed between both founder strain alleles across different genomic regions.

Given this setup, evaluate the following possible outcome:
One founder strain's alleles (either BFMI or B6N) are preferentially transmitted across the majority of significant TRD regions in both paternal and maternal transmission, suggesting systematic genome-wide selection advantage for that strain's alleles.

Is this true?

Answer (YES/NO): NO